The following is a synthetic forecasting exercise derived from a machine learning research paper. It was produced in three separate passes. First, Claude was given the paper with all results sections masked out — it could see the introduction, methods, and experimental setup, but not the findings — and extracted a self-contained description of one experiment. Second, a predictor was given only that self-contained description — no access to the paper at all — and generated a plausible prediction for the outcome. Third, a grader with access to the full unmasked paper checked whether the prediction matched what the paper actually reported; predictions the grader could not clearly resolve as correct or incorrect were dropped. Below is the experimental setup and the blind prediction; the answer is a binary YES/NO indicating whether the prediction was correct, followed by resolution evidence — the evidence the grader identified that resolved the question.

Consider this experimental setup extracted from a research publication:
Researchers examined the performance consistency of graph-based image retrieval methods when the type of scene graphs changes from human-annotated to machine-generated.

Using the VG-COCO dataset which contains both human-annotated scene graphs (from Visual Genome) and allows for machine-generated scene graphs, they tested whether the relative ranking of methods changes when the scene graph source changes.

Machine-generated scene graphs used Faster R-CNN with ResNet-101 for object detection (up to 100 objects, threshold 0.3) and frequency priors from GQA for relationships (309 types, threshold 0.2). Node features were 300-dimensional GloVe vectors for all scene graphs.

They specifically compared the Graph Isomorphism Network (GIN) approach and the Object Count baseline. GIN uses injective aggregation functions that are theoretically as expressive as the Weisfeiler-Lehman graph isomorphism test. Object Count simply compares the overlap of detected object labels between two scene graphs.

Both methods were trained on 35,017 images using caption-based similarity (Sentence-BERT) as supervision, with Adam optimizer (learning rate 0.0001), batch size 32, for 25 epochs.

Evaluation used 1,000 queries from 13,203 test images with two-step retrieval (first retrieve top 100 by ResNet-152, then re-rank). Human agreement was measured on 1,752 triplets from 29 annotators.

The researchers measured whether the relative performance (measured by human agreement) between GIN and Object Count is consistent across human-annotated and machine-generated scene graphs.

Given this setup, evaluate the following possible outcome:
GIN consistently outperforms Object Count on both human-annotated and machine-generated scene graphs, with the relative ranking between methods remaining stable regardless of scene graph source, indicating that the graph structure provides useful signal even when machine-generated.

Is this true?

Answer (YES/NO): NO